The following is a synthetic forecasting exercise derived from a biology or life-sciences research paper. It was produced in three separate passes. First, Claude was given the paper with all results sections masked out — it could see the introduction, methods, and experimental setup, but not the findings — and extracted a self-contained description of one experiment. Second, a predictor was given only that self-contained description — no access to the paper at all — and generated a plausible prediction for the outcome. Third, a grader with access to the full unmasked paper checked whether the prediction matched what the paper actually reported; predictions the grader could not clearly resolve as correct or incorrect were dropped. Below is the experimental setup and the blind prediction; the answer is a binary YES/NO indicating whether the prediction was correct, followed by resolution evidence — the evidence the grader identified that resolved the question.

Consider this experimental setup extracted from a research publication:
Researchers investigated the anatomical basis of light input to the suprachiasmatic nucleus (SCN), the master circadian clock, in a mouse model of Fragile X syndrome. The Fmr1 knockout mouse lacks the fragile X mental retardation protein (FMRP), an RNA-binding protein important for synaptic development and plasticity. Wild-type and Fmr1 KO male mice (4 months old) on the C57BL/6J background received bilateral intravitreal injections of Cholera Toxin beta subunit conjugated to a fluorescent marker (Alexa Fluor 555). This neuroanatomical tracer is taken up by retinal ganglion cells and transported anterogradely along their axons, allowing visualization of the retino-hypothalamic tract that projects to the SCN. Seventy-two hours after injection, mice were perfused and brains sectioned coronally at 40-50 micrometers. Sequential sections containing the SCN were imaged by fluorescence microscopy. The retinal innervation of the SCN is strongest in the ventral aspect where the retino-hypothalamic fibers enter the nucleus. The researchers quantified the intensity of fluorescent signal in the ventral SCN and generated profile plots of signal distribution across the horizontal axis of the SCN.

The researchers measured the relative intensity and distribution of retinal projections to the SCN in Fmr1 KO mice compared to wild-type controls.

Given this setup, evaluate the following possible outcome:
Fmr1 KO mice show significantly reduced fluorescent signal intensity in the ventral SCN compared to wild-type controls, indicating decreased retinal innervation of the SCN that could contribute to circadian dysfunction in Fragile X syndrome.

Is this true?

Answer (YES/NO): NO